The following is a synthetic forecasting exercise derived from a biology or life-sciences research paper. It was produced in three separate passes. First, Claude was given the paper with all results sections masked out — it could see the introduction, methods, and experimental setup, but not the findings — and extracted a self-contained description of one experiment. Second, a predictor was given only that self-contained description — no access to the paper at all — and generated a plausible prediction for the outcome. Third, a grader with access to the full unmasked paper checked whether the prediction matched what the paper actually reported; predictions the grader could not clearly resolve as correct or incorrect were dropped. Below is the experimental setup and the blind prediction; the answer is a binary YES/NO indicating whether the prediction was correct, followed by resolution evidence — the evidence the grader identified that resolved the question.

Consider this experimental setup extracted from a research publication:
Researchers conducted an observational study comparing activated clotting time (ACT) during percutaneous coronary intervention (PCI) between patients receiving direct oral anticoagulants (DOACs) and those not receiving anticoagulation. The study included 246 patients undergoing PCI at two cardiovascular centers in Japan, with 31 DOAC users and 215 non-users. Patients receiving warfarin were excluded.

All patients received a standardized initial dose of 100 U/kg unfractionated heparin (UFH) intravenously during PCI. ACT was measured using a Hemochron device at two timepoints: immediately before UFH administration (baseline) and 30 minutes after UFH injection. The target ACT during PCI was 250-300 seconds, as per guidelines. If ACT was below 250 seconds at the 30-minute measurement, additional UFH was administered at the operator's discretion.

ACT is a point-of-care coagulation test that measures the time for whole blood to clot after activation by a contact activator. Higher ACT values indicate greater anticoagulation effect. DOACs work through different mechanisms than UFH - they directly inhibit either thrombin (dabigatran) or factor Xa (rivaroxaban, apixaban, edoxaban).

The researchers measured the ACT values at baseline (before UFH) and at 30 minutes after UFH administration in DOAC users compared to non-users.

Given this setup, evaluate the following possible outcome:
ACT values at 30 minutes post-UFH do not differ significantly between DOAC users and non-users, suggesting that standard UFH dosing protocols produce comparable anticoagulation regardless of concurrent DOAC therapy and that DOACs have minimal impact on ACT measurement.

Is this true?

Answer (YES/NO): NO